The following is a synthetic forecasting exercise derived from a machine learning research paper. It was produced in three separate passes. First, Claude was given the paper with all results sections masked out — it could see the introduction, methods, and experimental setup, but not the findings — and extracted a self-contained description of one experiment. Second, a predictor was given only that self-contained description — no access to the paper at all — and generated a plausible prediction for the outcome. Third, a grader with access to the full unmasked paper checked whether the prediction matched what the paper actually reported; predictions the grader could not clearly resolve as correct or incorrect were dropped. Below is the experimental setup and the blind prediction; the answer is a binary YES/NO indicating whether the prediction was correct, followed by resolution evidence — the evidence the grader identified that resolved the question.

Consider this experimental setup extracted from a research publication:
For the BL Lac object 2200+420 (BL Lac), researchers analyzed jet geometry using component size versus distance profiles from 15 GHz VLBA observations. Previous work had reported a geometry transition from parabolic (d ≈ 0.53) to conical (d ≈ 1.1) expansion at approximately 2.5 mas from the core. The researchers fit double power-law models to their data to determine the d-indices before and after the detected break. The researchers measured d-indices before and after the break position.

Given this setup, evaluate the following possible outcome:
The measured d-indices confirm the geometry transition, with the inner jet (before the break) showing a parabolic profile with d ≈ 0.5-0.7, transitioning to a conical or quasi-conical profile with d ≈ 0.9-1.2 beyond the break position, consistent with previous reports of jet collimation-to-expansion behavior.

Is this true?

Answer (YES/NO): NO